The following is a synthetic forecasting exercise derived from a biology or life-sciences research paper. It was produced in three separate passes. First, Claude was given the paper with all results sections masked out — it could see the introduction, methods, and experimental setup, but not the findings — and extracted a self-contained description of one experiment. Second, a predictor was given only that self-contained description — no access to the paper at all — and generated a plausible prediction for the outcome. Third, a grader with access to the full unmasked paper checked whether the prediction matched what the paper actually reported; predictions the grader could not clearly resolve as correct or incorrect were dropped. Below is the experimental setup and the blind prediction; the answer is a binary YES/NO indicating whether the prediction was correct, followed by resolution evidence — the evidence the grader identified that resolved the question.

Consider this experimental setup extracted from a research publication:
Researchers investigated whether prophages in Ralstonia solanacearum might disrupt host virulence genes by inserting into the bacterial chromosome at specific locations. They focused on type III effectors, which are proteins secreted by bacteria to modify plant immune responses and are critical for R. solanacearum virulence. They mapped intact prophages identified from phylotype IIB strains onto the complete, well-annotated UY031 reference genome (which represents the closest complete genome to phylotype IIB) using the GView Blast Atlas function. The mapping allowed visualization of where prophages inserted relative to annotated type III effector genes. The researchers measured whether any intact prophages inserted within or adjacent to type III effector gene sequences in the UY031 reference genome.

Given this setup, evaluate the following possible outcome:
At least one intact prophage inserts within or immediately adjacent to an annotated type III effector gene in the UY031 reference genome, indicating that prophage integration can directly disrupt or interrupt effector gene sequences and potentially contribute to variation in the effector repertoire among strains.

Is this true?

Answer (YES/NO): YES